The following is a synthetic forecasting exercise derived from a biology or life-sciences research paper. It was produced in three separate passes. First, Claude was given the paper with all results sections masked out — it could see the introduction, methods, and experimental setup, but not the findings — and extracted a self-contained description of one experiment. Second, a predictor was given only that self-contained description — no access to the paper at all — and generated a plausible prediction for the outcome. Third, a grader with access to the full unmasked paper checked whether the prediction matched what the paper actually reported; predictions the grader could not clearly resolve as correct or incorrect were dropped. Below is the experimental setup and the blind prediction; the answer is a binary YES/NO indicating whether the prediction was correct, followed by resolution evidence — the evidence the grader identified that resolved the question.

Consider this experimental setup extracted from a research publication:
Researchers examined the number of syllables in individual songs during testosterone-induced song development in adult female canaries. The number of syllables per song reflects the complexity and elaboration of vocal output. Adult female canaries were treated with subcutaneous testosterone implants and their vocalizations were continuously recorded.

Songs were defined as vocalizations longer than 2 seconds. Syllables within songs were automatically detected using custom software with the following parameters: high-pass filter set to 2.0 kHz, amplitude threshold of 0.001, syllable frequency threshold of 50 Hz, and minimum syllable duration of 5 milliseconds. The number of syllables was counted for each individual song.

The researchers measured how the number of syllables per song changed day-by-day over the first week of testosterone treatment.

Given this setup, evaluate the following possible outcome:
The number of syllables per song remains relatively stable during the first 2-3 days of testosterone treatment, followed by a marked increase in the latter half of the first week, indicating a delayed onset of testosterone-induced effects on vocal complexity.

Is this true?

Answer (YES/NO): NO